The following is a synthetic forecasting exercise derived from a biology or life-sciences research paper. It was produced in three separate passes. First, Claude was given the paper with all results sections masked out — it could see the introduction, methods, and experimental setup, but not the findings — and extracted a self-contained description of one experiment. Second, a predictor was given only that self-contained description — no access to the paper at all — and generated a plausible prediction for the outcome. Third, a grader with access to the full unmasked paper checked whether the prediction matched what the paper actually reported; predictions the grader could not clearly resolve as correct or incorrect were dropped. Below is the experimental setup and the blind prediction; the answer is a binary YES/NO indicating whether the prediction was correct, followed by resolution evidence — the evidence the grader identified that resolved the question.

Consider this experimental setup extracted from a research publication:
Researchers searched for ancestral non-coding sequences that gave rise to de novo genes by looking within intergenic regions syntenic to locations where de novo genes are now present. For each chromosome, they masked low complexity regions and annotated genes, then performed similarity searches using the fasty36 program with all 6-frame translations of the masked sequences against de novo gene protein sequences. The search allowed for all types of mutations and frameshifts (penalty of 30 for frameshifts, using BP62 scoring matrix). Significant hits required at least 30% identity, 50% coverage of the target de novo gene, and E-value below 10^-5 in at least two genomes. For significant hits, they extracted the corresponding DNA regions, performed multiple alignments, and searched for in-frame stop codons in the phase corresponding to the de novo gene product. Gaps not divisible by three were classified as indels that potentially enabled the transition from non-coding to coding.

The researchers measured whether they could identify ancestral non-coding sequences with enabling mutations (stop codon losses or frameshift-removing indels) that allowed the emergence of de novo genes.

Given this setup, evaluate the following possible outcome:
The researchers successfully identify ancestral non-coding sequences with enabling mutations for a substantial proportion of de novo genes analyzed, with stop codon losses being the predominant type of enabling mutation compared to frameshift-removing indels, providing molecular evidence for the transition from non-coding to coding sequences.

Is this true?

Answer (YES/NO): NO